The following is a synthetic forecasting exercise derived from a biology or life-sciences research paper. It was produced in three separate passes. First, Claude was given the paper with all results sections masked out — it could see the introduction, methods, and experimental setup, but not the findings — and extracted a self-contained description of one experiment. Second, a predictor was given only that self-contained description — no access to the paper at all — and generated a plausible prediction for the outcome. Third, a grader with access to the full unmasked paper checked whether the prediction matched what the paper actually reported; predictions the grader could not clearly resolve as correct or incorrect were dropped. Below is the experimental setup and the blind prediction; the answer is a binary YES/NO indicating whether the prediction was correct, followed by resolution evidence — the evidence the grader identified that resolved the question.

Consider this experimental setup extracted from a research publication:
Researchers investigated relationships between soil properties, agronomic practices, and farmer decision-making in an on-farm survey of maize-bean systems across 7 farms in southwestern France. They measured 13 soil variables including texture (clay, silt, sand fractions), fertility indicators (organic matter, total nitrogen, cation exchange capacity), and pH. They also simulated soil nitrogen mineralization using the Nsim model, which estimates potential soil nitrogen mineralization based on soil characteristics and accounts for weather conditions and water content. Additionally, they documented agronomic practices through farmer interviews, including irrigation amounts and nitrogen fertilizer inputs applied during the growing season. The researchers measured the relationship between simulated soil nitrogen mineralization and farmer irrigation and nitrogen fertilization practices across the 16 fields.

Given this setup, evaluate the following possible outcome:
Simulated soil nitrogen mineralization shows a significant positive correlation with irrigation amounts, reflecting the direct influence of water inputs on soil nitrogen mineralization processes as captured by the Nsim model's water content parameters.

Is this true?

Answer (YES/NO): NO